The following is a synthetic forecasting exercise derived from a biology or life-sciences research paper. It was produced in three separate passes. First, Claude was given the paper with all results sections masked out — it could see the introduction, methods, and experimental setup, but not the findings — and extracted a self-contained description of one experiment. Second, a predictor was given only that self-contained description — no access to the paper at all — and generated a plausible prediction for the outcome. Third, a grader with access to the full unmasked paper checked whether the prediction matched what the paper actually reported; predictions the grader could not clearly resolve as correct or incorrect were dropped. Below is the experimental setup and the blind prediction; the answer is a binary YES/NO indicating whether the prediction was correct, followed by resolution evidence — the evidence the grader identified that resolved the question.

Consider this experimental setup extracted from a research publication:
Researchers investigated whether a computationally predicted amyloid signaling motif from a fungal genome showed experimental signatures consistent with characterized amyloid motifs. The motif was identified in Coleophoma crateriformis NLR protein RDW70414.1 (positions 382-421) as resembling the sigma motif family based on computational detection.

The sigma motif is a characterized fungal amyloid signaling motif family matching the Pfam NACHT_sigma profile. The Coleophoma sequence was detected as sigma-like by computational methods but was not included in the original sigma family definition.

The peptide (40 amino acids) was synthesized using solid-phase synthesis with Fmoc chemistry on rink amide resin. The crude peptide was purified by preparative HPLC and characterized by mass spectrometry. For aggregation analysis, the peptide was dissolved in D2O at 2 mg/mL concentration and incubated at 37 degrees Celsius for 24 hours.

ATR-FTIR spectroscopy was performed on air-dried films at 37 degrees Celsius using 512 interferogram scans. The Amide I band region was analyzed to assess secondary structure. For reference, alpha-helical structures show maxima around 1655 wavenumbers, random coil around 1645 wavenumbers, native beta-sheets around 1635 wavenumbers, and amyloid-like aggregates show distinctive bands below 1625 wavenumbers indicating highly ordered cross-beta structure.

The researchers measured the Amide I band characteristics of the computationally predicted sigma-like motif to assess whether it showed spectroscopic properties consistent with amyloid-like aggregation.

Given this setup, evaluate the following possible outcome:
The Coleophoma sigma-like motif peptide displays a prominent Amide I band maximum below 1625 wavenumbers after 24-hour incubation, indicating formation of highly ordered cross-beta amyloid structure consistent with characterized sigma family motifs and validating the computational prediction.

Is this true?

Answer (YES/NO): NO